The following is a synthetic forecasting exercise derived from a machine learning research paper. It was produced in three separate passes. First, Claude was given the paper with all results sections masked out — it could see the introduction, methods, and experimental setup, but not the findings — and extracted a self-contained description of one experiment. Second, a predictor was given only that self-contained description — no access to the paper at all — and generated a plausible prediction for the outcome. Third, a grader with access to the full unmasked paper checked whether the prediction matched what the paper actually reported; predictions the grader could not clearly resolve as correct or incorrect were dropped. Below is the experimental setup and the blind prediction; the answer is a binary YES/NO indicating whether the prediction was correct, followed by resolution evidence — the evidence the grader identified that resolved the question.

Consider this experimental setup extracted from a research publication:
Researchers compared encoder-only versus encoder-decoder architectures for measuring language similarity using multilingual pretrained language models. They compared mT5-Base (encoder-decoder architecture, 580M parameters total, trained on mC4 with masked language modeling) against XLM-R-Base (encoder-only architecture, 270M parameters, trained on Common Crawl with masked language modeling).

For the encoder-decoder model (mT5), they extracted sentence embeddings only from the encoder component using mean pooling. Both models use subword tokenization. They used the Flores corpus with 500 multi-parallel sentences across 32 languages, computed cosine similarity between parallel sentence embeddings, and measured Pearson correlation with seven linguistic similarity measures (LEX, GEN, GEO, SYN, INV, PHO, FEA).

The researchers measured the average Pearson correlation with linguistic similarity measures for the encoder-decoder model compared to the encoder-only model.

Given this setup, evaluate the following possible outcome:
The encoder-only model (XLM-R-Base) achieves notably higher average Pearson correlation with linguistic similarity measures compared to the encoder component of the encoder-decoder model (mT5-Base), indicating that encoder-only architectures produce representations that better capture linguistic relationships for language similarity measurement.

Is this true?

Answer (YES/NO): NO